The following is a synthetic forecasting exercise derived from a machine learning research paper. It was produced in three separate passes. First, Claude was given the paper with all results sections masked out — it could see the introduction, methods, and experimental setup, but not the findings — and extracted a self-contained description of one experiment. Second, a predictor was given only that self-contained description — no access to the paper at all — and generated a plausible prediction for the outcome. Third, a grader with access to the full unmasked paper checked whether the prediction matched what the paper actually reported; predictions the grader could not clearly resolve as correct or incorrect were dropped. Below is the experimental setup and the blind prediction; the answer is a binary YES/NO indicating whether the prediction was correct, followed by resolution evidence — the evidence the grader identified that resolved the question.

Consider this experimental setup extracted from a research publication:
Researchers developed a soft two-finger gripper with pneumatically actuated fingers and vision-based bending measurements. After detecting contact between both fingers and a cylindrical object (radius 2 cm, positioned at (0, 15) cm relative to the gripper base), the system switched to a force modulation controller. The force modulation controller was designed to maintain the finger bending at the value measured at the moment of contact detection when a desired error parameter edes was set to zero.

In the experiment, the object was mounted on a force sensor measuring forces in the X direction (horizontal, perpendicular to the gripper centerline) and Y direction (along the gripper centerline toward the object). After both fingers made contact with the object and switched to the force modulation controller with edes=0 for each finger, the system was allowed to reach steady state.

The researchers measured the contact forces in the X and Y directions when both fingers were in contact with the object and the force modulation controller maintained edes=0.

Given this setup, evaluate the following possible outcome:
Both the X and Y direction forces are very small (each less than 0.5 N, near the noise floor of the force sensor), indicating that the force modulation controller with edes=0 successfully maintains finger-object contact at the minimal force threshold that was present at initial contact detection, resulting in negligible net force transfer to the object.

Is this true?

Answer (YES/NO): YES